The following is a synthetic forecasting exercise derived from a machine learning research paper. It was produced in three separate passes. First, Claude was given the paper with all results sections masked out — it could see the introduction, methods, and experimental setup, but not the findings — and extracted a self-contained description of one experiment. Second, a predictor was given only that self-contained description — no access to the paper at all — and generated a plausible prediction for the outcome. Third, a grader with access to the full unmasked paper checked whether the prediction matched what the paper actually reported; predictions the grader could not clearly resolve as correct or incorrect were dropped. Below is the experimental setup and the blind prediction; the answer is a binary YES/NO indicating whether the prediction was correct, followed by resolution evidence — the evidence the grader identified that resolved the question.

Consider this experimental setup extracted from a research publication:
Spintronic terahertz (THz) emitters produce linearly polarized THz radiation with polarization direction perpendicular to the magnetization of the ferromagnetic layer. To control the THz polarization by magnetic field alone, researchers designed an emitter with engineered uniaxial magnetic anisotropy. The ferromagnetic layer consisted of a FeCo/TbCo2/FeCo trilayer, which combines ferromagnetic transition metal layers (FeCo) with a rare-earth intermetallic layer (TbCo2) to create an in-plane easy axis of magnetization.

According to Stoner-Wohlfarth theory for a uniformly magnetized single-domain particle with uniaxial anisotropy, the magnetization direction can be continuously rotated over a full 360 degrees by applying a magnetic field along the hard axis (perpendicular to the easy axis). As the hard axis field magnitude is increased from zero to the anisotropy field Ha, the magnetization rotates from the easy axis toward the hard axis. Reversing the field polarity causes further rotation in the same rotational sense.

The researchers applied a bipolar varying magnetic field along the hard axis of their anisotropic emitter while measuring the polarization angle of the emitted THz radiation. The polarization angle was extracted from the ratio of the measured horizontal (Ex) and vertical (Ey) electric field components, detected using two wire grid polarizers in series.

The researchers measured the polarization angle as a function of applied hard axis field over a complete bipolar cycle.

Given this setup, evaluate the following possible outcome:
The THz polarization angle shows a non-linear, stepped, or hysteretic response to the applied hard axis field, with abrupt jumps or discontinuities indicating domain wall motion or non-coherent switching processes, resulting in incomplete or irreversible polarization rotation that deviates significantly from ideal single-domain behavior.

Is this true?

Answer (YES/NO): NO